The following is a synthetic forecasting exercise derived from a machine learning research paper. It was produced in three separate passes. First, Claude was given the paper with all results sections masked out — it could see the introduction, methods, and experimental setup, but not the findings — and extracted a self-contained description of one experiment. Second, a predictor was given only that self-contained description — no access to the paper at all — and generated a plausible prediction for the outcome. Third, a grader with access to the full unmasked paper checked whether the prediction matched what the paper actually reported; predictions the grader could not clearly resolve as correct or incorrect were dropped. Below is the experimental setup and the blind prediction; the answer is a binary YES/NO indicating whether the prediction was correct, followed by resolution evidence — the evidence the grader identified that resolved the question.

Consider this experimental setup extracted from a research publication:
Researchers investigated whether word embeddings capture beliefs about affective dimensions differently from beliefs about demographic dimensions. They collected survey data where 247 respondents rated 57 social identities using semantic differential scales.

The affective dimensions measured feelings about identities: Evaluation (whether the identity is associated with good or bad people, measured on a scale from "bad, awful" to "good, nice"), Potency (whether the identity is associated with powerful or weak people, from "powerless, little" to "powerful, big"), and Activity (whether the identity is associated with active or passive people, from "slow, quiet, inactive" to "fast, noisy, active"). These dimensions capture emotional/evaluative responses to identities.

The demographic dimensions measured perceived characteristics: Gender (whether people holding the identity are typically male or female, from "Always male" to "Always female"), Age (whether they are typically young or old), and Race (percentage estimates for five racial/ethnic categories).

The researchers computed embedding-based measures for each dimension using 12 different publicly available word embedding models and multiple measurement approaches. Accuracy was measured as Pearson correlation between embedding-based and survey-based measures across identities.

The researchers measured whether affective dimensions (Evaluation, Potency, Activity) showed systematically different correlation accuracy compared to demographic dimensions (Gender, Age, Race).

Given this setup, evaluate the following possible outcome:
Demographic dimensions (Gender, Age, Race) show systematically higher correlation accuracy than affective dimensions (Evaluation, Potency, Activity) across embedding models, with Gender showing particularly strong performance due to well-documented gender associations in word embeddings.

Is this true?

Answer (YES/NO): NO